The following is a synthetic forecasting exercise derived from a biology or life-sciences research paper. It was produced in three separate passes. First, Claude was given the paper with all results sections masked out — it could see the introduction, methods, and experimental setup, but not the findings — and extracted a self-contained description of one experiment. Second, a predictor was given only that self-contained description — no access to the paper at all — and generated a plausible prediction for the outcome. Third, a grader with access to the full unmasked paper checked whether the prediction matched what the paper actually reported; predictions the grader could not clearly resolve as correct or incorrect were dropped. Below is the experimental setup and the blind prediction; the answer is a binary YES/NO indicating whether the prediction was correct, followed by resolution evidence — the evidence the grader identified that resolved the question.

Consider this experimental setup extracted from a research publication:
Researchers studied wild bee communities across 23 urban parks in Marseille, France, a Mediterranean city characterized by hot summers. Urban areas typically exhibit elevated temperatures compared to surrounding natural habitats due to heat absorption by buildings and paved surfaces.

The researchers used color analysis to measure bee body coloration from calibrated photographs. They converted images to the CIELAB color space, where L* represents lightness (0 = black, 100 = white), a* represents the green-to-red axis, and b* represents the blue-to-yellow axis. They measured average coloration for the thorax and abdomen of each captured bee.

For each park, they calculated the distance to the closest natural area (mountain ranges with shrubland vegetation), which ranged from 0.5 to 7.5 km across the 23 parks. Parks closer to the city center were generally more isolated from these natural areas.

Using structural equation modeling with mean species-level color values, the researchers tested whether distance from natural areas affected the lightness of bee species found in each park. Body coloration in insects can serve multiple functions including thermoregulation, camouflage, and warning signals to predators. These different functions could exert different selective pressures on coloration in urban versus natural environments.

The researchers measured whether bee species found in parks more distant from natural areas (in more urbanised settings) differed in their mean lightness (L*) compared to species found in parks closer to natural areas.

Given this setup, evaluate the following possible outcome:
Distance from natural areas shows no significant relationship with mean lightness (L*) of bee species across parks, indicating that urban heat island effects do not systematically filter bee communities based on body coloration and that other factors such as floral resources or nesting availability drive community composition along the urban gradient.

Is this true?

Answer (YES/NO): NO